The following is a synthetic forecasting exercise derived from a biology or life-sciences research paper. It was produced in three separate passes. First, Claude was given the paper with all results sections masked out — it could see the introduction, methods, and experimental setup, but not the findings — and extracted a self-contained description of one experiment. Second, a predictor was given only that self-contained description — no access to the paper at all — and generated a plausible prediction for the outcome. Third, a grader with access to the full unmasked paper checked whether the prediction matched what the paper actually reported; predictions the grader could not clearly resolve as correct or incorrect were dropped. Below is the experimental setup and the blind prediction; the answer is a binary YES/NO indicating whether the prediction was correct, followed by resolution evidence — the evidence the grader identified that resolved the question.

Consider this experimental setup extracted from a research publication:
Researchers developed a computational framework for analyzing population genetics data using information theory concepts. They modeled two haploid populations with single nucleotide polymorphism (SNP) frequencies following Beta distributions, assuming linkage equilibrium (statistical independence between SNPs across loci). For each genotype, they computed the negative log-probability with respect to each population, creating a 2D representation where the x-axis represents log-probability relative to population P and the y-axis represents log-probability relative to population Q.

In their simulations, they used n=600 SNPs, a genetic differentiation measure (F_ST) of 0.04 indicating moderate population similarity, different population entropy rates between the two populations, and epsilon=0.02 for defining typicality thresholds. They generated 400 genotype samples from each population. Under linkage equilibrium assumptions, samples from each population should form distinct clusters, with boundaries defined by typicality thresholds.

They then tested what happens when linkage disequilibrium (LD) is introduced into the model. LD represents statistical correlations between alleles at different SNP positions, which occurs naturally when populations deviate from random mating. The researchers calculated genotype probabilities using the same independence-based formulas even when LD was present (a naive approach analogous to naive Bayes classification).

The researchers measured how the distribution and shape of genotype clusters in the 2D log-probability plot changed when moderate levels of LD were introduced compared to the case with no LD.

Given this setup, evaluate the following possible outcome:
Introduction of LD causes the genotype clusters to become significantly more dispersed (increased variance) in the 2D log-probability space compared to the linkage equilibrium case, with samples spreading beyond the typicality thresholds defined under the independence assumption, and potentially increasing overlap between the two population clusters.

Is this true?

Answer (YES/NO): YES